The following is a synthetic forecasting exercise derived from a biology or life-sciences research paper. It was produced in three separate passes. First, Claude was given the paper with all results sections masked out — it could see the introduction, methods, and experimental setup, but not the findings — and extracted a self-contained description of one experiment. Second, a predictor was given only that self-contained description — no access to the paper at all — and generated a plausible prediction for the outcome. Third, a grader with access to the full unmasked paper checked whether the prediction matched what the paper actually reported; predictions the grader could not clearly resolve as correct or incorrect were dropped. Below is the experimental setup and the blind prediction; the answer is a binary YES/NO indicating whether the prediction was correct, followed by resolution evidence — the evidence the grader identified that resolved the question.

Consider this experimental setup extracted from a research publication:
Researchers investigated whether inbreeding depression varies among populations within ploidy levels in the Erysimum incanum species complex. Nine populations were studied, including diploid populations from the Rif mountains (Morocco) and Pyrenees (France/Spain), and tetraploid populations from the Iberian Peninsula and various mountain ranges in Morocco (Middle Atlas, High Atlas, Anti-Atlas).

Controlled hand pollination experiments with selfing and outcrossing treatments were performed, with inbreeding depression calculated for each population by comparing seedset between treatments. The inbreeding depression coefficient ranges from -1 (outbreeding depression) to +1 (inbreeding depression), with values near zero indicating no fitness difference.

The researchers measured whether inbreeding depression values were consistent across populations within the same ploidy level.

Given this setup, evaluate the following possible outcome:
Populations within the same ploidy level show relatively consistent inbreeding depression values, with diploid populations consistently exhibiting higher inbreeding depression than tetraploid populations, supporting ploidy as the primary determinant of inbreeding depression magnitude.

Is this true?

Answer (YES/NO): NO